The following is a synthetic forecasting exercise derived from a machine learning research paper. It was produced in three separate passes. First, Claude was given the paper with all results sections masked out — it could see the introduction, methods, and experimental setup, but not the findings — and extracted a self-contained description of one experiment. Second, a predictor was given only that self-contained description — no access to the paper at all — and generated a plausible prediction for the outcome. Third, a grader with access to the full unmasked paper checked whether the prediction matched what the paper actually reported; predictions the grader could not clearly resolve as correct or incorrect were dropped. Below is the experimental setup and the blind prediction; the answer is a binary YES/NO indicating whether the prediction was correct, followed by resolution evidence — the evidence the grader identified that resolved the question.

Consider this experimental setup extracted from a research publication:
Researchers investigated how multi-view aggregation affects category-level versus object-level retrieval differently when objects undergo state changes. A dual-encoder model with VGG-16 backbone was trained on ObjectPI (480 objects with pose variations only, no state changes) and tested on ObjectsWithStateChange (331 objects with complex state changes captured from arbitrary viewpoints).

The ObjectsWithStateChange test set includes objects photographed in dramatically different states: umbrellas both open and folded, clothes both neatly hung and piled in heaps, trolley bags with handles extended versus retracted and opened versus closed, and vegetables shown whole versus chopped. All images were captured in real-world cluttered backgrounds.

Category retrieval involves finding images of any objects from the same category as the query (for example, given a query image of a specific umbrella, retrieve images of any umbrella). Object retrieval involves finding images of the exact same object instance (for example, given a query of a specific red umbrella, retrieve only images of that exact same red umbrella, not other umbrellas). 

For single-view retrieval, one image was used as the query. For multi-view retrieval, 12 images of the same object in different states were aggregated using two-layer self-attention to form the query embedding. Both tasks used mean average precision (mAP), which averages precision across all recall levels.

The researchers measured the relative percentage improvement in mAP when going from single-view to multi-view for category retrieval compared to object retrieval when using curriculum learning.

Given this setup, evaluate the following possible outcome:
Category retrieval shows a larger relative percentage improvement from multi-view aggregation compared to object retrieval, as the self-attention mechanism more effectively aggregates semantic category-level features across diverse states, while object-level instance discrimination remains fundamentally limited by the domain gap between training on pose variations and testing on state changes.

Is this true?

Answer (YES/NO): NO